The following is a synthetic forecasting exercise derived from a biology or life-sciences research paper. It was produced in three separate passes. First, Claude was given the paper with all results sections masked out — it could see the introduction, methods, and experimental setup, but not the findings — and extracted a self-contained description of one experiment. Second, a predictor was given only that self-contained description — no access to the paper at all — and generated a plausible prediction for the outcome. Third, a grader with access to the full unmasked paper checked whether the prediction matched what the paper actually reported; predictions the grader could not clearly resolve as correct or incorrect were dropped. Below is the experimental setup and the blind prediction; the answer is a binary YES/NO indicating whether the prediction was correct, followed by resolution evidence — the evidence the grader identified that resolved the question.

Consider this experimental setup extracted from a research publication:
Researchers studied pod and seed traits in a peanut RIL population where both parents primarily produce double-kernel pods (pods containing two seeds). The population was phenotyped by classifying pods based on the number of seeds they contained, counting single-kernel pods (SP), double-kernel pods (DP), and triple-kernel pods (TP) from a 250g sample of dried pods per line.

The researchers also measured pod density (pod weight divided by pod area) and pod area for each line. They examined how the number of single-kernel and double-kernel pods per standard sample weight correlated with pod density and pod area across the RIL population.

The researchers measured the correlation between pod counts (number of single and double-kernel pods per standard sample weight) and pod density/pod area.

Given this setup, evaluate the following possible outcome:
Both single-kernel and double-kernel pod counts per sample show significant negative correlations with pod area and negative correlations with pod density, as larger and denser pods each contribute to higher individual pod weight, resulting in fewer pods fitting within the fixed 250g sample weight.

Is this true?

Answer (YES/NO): YES